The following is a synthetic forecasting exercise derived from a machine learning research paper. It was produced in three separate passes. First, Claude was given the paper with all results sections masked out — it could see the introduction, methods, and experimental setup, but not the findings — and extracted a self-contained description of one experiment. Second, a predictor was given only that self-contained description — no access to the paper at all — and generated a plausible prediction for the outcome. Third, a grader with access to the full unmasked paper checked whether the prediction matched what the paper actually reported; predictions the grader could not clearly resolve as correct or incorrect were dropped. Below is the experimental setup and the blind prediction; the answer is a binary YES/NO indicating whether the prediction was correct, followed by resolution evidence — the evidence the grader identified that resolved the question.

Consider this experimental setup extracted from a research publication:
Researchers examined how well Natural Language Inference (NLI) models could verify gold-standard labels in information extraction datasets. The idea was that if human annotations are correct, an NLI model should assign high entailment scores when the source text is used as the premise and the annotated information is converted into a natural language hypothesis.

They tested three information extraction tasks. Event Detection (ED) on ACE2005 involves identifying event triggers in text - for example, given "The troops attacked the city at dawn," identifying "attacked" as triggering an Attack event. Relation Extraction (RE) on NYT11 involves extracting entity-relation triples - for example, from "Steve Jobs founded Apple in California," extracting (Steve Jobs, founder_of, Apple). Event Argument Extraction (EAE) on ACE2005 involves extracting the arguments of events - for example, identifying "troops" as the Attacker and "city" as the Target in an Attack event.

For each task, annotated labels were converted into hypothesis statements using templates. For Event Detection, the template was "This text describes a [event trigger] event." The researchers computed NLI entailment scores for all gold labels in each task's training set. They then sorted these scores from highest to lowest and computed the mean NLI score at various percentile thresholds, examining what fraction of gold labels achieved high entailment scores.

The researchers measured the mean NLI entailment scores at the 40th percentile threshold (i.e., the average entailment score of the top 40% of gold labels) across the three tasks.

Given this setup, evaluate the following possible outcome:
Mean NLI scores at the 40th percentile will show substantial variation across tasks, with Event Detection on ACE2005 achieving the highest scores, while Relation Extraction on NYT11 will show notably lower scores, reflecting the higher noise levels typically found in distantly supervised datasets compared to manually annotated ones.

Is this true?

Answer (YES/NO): NO